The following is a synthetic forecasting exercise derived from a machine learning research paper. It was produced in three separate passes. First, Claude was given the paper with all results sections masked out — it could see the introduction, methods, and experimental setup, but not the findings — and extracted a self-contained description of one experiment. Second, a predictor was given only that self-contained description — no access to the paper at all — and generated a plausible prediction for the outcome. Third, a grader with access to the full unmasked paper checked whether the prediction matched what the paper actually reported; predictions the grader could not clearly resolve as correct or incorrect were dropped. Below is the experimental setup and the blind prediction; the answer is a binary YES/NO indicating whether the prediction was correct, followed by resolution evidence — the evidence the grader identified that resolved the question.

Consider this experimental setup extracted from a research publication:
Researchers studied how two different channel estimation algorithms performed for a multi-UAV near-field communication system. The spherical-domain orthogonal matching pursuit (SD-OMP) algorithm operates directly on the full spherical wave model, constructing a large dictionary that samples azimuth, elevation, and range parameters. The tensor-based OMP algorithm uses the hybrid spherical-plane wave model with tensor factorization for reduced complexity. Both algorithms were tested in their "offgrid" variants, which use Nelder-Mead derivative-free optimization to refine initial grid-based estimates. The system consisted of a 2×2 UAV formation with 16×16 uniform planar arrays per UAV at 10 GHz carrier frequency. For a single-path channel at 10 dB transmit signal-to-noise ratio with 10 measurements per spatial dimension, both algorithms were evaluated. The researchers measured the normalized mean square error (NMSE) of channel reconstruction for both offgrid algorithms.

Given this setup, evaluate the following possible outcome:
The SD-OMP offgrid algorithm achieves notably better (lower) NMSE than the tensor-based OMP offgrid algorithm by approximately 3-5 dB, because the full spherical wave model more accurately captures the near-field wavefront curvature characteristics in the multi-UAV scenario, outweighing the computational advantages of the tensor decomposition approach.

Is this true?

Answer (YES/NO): NO